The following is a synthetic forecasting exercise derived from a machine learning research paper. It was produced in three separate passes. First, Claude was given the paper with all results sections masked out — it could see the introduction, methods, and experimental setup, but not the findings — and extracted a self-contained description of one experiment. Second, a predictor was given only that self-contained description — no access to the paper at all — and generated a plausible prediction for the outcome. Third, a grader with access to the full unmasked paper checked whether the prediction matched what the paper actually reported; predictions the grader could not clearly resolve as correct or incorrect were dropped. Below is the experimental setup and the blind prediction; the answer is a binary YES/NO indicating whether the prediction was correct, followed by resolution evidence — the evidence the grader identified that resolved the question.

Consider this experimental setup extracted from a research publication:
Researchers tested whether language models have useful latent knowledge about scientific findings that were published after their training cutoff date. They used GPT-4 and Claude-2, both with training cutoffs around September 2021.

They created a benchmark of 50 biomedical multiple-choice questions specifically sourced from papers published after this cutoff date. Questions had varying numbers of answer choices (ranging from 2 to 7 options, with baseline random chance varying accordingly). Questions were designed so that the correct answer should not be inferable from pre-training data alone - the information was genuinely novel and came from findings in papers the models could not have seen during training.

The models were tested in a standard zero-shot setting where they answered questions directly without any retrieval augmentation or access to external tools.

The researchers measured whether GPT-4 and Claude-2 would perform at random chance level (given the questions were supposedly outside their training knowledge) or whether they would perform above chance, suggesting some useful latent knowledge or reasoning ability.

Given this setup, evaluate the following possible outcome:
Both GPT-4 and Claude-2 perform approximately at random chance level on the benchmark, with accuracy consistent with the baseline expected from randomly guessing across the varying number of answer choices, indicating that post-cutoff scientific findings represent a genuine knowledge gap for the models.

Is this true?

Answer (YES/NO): NO